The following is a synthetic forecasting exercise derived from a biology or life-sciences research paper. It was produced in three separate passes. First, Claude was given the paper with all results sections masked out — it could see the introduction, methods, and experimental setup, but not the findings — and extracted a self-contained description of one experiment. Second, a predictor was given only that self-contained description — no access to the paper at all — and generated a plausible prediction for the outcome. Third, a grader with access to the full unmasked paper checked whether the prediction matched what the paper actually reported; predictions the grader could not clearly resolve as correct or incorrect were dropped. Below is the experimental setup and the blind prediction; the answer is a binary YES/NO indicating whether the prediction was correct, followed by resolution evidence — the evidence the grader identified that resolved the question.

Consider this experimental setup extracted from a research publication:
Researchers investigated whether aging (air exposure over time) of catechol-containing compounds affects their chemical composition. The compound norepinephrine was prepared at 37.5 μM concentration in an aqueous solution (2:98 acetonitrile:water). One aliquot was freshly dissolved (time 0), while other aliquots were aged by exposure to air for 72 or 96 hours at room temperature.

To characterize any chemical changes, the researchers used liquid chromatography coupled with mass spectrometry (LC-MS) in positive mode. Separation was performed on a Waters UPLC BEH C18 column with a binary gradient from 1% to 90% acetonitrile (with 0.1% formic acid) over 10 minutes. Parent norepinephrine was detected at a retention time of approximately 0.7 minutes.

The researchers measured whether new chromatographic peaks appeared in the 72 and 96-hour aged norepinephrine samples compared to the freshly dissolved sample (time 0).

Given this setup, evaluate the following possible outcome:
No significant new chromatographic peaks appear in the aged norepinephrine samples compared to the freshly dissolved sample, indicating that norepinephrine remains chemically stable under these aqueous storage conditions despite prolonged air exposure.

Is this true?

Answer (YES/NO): NO